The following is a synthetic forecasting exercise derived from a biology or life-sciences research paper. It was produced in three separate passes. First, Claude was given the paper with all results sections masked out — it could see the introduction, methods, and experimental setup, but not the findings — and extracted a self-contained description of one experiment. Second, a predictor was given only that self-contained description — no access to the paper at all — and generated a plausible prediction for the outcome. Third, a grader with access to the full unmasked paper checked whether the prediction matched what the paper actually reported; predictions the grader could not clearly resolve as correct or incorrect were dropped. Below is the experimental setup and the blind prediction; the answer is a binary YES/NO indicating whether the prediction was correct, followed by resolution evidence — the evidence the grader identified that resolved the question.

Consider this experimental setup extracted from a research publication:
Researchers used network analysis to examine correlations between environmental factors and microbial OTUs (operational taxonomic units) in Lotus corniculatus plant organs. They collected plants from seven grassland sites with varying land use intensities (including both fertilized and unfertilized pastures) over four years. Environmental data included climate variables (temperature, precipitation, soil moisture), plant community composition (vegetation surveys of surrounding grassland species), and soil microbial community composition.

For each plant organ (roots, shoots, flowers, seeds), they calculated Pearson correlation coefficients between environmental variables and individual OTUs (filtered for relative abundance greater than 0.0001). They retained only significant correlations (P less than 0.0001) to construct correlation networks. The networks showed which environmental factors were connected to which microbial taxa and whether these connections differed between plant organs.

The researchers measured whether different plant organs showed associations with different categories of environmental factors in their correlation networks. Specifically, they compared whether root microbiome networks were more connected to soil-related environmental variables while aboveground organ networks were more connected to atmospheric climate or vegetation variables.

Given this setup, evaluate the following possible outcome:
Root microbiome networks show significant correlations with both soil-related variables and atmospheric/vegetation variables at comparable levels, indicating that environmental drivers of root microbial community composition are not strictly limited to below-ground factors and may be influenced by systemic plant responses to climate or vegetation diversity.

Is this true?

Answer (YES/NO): NO